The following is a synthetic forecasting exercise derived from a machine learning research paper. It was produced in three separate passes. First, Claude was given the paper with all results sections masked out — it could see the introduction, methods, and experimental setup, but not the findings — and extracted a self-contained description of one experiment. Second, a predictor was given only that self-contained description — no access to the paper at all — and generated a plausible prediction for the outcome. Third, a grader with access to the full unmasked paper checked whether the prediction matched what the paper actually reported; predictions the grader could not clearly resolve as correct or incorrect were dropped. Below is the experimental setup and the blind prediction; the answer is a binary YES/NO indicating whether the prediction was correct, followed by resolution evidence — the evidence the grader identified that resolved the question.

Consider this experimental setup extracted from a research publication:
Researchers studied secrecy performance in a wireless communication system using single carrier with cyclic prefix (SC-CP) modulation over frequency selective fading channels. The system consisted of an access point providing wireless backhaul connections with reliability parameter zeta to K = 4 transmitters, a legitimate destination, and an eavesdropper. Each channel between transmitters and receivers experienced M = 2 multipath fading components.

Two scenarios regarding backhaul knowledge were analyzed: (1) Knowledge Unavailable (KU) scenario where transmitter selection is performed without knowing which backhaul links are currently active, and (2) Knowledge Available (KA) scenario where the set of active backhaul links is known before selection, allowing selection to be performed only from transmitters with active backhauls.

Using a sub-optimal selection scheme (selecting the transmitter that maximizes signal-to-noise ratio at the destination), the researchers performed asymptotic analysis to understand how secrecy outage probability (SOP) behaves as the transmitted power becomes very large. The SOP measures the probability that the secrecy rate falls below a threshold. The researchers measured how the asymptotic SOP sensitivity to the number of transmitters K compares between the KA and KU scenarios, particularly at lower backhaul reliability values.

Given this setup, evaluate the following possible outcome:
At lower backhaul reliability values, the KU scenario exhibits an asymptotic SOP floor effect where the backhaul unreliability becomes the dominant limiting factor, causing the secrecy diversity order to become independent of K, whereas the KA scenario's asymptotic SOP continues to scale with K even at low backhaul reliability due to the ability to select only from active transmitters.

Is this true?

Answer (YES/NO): NO